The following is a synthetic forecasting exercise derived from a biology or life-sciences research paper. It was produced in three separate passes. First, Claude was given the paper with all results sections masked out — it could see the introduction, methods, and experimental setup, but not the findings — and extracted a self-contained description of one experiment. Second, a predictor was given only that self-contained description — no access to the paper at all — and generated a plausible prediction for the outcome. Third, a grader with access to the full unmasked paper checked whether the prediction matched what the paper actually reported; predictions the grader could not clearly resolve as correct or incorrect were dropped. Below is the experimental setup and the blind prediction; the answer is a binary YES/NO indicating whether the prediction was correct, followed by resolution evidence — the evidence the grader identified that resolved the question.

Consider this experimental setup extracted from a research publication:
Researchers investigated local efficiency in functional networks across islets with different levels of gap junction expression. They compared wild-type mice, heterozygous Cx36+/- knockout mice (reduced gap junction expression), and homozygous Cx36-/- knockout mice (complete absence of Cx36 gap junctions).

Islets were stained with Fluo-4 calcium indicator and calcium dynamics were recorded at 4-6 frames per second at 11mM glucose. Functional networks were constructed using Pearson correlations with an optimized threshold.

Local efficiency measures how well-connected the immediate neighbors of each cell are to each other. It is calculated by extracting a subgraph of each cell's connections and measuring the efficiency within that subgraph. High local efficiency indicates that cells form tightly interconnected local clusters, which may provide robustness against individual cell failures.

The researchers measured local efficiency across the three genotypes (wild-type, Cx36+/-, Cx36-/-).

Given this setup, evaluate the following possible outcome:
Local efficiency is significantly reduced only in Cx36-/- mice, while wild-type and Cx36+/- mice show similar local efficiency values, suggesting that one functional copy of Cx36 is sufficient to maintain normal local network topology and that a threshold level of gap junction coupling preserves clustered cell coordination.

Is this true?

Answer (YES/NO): NO